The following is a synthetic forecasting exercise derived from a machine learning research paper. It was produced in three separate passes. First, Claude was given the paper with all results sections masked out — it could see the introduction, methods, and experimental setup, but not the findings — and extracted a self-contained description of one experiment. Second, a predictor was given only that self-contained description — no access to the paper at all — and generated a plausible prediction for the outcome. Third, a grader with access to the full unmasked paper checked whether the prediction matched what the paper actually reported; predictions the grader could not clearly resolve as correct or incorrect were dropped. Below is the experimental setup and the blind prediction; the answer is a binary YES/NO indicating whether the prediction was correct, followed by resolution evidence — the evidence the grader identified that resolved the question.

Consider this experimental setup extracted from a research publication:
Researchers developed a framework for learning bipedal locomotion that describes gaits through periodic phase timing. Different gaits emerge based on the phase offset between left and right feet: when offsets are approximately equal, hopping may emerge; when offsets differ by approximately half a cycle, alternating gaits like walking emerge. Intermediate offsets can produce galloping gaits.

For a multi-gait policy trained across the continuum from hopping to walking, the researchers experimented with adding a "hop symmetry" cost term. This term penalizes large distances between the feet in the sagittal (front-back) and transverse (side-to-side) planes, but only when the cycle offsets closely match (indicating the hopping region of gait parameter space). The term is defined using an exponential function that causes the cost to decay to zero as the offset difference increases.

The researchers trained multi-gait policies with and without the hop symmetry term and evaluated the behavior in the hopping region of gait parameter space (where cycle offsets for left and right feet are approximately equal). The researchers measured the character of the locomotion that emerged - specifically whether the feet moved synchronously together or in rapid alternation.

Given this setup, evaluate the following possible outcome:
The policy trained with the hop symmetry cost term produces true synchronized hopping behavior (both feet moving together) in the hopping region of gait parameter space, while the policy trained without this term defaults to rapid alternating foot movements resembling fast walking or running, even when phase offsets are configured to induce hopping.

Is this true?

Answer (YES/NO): NO